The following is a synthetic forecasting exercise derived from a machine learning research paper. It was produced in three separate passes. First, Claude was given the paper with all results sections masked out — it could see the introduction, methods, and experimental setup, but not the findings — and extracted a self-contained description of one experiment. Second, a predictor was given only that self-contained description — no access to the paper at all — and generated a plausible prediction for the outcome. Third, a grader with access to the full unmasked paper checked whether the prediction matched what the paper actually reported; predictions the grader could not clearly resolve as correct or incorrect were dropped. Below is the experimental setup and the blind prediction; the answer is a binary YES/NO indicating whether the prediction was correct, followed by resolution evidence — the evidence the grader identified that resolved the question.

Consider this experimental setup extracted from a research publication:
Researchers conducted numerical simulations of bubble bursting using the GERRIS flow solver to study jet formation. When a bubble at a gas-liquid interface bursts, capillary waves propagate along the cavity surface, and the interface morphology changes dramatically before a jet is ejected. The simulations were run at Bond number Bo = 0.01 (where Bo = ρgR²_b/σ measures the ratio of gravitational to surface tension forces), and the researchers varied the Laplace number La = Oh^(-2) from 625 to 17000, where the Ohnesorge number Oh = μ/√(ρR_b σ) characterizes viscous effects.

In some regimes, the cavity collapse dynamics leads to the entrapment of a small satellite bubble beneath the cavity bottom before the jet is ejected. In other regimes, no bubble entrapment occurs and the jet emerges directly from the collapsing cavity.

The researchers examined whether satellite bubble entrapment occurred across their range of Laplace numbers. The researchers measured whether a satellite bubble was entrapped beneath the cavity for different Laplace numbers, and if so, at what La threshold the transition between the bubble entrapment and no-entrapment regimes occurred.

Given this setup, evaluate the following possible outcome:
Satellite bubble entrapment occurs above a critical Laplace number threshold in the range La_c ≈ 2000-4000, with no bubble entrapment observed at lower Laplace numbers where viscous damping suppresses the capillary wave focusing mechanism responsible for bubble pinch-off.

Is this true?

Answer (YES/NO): NO